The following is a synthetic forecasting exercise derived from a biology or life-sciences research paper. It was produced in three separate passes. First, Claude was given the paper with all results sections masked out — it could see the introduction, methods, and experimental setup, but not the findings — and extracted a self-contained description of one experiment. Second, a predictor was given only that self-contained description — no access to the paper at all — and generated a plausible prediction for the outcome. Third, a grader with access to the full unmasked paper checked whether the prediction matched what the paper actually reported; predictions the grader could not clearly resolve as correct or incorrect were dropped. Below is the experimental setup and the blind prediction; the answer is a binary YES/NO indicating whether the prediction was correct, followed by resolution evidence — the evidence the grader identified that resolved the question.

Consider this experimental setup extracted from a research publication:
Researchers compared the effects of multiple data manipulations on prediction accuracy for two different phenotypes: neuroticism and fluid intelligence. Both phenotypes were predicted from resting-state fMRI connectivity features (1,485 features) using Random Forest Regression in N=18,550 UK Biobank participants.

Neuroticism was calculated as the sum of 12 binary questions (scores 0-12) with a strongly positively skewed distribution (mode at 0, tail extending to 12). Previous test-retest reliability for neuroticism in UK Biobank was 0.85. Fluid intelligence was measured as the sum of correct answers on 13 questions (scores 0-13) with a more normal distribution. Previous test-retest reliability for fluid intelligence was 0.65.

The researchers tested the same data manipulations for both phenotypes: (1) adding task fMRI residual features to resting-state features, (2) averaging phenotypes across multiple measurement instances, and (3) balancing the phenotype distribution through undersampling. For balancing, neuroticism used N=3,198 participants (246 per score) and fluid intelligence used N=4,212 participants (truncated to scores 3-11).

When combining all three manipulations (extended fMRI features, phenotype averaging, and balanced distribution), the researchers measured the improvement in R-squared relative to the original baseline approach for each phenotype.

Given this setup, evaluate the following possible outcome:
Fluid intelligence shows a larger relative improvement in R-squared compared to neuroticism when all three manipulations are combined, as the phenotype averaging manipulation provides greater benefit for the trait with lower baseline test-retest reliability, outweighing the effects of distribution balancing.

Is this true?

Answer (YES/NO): NO